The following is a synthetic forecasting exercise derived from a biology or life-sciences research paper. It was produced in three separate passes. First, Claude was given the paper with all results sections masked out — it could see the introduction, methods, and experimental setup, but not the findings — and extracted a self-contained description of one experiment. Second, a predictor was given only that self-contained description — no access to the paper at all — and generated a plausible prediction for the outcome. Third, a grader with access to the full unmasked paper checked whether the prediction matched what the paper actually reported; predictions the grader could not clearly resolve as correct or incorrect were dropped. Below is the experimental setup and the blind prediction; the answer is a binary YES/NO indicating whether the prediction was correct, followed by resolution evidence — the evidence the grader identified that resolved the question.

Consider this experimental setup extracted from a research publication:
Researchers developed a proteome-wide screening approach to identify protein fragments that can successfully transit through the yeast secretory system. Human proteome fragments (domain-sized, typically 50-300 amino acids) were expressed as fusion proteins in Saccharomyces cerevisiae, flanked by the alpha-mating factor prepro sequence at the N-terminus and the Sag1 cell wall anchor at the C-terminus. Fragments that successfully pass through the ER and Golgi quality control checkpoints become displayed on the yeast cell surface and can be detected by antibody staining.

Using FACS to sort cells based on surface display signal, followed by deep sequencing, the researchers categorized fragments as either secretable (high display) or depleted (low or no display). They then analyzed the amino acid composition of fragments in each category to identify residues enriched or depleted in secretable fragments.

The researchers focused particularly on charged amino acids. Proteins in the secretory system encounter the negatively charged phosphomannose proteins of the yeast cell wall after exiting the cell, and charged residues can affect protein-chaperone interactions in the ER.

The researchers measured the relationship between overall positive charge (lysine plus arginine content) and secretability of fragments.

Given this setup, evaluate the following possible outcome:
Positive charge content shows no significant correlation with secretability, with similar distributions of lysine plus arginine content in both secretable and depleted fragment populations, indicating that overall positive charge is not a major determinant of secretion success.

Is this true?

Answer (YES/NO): NO